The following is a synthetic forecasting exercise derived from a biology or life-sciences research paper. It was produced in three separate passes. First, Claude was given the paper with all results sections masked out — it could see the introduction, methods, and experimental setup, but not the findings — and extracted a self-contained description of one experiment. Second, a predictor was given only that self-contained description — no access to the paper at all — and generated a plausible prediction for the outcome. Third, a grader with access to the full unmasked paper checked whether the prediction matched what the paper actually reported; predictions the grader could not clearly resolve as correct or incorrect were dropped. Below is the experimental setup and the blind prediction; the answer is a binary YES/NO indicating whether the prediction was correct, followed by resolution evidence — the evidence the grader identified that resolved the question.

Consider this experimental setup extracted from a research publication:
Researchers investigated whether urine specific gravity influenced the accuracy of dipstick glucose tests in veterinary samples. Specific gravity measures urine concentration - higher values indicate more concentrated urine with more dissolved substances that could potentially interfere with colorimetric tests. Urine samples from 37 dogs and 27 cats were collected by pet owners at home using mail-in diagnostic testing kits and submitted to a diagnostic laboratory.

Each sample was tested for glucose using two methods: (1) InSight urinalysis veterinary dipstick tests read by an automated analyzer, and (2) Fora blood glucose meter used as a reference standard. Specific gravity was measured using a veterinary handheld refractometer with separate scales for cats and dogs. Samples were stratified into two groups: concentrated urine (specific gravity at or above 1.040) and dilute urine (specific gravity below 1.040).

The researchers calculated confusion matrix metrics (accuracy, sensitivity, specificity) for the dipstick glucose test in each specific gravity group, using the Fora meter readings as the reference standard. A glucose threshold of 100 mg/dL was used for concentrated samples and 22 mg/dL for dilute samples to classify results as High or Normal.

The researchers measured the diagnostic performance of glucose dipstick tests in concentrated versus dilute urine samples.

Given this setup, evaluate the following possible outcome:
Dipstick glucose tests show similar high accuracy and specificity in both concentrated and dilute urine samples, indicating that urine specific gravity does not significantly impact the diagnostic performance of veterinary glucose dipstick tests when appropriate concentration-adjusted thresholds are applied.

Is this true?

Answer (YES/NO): NO